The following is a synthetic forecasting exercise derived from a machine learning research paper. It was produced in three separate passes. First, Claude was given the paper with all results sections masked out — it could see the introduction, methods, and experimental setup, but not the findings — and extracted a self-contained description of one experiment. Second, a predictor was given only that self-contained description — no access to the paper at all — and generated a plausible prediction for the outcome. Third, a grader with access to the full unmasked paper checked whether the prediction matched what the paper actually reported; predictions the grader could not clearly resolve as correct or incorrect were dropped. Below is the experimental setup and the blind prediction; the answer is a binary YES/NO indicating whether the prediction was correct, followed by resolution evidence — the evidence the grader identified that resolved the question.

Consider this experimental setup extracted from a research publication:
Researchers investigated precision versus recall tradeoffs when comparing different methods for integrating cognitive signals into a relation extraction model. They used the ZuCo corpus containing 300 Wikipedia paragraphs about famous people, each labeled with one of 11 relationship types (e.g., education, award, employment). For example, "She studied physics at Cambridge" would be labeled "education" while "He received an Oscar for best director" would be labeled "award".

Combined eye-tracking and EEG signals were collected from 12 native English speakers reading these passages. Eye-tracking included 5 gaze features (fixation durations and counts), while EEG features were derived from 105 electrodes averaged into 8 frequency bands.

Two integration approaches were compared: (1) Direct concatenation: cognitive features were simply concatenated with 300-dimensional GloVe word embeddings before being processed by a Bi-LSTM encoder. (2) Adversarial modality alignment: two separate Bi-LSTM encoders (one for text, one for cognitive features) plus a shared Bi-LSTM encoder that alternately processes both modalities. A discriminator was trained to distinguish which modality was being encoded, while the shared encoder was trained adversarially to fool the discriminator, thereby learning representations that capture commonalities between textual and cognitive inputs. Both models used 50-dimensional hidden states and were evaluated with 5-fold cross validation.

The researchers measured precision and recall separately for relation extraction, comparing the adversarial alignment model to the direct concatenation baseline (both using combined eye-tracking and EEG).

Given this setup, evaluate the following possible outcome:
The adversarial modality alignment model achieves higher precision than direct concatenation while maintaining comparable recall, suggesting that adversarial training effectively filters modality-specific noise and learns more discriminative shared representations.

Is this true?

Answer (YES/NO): NO